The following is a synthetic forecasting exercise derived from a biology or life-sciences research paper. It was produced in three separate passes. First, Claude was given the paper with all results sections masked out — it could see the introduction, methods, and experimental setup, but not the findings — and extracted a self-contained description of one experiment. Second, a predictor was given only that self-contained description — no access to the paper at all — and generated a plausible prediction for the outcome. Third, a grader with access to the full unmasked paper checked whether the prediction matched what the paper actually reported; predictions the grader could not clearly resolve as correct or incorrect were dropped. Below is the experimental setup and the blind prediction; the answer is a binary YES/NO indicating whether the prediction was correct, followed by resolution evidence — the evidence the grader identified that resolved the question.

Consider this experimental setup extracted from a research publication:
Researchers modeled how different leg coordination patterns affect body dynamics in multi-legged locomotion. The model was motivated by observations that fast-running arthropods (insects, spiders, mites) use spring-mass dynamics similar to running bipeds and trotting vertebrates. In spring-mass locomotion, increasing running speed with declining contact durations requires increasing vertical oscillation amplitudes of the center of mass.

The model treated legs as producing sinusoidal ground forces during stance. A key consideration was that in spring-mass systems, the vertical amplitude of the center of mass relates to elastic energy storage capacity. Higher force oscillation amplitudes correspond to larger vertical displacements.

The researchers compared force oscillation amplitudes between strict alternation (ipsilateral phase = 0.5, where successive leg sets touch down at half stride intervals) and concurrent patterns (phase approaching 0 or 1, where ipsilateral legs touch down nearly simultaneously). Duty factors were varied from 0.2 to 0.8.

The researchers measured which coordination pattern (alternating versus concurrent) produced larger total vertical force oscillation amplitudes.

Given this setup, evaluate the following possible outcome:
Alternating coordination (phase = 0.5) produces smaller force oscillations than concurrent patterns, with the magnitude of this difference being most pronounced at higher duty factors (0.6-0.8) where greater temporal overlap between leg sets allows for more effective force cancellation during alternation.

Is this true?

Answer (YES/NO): NO